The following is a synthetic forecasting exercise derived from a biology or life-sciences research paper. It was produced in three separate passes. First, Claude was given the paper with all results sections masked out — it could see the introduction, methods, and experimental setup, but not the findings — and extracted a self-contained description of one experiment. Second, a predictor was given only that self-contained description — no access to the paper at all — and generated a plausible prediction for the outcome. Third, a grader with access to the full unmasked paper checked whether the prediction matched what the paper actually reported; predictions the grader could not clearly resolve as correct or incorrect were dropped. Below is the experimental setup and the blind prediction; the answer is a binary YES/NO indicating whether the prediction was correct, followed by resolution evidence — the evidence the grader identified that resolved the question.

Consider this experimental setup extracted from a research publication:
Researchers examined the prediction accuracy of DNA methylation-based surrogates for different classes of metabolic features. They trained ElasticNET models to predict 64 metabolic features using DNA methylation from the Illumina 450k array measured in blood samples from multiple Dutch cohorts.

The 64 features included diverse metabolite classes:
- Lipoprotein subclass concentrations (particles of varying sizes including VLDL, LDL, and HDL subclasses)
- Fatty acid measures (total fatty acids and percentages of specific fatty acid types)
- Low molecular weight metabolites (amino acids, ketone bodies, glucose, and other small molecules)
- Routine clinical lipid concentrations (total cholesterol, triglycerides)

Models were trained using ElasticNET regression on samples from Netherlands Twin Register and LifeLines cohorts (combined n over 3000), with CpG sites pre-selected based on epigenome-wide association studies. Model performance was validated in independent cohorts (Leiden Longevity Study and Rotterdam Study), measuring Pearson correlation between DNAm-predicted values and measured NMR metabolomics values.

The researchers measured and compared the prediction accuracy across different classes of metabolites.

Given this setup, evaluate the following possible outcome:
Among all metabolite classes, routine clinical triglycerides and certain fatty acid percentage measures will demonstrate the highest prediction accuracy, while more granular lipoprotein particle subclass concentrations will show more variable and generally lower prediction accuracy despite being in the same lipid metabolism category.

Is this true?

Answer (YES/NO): NO